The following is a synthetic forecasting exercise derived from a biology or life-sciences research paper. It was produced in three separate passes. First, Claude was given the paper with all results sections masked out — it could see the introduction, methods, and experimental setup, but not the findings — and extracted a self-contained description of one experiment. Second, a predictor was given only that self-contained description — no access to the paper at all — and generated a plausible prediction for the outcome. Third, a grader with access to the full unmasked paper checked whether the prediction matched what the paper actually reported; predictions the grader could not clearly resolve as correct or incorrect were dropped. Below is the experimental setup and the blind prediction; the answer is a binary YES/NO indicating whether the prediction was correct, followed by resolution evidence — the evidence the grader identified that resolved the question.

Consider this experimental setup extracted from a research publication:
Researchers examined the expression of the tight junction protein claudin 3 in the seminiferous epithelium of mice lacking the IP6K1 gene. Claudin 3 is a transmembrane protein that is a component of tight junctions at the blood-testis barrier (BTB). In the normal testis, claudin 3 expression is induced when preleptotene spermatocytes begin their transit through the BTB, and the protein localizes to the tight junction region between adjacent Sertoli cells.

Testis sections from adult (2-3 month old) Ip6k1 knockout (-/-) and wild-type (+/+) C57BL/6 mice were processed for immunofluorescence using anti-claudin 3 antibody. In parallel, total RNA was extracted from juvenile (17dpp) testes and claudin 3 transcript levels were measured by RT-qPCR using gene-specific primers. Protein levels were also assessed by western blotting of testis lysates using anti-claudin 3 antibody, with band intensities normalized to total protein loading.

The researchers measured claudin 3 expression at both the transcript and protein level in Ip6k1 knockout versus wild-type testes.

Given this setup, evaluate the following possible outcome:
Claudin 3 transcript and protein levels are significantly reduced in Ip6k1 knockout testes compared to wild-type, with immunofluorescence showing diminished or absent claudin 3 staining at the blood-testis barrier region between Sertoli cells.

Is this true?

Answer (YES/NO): YES